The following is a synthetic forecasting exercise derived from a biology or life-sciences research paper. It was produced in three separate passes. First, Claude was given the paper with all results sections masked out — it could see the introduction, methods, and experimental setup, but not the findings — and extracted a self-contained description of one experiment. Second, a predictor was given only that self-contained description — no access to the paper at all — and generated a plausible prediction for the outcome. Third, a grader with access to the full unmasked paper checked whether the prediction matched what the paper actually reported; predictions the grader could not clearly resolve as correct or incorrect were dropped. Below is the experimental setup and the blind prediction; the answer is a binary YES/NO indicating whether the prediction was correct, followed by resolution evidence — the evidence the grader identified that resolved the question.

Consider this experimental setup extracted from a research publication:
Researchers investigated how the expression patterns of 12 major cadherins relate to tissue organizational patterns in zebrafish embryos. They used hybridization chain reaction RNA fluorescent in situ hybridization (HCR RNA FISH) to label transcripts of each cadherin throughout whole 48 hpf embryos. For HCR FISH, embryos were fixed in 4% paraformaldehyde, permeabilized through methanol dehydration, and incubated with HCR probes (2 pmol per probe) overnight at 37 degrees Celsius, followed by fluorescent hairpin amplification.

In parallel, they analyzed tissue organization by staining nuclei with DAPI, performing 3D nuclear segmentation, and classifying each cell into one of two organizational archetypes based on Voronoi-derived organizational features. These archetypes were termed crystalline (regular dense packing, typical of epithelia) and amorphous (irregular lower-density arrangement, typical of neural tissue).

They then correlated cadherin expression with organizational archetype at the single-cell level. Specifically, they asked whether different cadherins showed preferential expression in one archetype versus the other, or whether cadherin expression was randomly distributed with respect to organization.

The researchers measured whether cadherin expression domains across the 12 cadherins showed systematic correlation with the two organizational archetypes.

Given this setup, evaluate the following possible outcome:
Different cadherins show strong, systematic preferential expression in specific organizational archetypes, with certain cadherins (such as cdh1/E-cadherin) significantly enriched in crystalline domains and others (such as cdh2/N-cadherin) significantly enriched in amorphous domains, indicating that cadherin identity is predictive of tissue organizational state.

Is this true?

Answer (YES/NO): YES